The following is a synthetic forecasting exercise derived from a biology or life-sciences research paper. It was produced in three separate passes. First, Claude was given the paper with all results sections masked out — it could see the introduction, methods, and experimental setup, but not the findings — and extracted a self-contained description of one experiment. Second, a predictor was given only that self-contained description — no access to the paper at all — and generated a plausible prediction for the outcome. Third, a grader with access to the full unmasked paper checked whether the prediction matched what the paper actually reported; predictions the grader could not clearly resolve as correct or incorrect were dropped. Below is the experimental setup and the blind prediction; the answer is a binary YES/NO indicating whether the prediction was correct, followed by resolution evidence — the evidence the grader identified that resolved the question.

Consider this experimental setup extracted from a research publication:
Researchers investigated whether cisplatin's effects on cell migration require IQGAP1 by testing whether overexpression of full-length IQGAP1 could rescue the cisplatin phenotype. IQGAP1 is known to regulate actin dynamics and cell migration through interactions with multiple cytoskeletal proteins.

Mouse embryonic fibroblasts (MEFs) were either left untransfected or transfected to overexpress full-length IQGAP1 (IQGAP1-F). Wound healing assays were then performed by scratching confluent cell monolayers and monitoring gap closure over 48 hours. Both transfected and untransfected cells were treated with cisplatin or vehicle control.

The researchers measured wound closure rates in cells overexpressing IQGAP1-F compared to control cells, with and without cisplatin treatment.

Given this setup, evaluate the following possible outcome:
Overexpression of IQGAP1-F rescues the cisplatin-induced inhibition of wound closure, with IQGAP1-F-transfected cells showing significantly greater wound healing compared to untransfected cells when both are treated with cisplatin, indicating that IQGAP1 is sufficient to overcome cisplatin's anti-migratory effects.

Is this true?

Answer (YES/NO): YES